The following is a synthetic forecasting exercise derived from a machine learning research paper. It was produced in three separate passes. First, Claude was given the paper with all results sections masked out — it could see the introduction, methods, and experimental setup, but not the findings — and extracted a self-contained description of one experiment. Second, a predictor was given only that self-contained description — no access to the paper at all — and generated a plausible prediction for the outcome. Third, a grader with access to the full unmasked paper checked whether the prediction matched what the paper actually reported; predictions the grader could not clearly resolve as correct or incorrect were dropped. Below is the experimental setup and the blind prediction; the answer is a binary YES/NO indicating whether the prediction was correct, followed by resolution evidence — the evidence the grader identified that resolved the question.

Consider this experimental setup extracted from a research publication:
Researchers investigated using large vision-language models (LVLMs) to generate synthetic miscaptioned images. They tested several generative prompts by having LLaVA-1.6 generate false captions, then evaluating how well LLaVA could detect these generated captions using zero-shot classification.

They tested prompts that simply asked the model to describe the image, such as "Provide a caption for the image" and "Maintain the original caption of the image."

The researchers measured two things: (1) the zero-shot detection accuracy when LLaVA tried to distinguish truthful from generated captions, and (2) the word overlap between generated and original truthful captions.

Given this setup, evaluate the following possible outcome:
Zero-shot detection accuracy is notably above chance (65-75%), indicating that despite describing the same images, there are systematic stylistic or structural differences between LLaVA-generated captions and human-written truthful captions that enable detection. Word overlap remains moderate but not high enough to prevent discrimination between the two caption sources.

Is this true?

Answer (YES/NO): NO